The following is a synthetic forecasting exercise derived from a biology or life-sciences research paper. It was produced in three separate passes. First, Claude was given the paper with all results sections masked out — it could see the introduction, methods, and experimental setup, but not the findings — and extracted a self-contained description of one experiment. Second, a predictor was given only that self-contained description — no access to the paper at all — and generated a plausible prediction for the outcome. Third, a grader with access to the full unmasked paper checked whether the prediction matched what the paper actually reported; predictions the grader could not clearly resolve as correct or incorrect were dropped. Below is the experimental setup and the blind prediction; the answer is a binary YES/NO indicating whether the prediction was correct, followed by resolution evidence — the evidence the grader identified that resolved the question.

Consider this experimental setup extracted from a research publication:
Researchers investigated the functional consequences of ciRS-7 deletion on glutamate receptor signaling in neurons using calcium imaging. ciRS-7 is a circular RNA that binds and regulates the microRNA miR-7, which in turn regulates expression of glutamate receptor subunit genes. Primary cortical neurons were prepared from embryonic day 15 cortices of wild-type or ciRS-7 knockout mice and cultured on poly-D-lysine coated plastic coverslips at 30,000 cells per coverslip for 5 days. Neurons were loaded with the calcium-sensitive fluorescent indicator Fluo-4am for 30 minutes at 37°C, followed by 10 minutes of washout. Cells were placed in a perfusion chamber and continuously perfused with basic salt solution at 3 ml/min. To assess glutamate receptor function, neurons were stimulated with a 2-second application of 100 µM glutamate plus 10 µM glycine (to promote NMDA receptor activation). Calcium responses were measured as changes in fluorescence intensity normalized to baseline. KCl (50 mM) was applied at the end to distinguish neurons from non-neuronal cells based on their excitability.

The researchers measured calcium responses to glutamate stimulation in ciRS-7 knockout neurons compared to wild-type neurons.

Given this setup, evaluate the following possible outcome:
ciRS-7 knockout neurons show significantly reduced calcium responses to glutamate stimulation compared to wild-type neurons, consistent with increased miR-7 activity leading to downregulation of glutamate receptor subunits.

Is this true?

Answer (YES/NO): NO